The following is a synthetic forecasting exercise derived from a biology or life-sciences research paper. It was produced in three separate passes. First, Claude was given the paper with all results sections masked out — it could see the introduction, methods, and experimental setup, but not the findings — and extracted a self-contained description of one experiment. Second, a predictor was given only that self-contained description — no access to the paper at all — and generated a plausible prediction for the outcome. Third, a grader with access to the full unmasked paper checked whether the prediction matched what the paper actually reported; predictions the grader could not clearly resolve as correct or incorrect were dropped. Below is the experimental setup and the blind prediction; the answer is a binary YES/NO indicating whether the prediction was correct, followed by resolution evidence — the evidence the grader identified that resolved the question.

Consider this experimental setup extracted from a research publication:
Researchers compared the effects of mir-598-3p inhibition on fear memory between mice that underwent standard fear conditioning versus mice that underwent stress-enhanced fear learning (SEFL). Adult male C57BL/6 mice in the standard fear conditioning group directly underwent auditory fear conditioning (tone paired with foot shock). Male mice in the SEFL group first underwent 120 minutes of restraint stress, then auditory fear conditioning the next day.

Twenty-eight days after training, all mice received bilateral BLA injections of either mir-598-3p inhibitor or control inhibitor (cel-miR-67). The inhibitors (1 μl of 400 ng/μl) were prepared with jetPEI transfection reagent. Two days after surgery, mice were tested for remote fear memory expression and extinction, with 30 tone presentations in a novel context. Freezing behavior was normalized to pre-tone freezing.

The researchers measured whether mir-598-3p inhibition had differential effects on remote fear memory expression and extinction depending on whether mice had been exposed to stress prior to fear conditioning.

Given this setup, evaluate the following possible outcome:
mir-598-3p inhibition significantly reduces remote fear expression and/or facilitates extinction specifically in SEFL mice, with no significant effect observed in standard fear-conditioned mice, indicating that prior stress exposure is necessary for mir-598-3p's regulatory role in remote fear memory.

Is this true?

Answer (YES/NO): NO